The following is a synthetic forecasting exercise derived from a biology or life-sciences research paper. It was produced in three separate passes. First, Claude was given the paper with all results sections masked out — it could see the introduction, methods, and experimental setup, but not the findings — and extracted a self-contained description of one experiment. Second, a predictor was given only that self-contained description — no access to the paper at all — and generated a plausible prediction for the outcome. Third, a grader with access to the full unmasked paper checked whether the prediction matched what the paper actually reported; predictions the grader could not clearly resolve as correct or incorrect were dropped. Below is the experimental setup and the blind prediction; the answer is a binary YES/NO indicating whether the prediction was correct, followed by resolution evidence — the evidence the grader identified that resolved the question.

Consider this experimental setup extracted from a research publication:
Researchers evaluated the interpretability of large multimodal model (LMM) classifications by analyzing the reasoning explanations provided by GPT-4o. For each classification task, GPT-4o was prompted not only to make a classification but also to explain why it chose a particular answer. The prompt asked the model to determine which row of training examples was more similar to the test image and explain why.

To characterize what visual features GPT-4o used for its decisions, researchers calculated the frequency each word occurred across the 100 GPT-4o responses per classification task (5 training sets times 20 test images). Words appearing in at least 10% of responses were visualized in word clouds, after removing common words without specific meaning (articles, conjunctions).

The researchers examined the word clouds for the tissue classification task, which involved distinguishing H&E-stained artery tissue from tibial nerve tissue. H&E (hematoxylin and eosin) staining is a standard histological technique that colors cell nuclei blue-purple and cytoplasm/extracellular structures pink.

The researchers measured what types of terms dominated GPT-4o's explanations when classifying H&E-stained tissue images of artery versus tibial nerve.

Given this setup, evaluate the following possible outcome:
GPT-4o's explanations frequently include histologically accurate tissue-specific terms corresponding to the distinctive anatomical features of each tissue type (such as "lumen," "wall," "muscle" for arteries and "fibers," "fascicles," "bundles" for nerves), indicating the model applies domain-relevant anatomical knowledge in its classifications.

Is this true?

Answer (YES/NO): NO